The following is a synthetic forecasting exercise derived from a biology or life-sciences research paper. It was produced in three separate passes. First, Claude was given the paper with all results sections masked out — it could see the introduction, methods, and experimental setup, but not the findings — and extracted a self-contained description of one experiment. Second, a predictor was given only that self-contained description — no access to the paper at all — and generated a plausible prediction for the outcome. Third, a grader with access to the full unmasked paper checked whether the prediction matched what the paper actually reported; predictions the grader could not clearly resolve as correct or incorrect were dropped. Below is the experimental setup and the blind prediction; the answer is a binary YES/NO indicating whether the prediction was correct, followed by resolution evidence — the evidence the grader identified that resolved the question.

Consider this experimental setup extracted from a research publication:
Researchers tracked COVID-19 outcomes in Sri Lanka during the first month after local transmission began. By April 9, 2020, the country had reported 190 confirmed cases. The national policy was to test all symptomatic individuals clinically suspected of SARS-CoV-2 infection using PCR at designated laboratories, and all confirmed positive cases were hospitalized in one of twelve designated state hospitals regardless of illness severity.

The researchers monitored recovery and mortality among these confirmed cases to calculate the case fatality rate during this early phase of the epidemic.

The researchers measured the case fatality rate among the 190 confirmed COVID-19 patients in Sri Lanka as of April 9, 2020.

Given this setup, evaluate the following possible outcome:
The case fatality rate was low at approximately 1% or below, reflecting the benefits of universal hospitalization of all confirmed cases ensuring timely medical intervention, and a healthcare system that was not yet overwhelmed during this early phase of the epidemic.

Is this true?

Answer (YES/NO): NO